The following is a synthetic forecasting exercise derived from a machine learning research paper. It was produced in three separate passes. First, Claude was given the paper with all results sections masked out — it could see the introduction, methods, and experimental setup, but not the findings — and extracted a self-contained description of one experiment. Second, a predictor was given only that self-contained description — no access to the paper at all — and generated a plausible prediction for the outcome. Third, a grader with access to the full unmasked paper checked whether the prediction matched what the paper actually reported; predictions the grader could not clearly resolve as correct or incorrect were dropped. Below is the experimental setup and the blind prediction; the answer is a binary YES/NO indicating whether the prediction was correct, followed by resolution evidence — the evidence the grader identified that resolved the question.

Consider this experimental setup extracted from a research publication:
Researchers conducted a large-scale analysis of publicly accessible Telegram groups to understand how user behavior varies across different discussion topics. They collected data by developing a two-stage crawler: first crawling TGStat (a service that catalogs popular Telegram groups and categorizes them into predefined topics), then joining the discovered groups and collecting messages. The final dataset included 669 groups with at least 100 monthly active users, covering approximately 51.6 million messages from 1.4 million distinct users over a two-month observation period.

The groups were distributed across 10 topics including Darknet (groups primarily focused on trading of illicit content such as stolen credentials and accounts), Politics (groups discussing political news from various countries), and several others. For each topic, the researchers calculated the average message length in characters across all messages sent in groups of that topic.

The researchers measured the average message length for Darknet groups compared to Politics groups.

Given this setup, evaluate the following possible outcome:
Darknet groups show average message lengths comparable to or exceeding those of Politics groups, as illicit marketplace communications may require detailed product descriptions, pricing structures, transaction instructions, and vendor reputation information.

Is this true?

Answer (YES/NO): YES